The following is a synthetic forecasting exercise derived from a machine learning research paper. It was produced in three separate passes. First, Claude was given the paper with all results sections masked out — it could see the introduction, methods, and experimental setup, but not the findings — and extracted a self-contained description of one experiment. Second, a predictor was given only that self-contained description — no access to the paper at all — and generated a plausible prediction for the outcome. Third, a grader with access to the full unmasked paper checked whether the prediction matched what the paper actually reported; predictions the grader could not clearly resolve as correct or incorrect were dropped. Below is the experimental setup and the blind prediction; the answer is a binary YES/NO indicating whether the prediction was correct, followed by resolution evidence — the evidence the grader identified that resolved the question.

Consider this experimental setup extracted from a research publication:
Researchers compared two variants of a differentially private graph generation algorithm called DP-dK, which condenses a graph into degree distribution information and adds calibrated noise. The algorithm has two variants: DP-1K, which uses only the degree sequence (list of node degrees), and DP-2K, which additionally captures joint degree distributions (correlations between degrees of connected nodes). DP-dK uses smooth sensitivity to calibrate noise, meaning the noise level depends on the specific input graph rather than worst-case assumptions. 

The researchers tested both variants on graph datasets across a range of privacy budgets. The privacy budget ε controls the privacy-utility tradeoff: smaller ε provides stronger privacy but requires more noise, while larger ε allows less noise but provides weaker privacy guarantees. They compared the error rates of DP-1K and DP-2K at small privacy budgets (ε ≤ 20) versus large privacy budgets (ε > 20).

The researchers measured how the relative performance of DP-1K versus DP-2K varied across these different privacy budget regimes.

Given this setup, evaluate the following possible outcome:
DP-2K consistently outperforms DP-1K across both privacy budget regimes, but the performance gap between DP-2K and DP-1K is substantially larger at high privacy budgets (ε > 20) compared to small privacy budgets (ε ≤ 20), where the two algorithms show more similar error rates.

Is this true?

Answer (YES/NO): NO